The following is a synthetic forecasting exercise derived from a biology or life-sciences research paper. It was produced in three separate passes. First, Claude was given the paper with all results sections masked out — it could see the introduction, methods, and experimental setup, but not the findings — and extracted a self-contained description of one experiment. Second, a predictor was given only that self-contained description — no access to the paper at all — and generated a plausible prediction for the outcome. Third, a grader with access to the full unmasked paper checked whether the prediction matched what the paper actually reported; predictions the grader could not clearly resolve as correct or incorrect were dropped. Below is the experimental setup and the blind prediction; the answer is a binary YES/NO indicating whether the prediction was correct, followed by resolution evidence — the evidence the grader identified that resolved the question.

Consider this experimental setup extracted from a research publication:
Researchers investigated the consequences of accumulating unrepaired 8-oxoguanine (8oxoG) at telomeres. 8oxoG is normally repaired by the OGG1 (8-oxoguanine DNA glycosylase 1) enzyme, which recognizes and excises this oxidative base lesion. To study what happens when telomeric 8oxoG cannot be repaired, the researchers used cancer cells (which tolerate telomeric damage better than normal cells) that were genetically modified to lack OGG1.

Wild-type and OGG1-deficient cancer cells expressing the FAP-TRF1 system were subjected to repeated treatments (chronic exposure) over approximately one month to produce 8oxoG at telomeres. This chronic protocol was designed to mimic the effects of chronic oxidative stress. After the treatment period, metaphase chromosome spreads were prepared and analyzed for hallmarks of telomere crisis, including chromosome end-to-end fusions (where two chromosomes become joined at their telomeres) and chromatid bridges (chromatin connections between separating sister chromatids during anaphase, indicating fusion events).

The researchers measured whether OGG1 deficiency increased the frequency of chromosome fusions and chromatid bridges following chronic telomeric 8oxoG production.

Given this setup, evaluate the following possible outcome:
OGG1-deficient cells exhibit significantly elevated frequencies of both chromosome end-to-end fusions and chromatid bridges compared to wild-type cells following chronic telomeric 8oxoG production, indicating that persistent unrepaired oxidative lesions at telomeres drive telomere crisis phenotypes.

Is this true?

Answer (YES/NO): YES